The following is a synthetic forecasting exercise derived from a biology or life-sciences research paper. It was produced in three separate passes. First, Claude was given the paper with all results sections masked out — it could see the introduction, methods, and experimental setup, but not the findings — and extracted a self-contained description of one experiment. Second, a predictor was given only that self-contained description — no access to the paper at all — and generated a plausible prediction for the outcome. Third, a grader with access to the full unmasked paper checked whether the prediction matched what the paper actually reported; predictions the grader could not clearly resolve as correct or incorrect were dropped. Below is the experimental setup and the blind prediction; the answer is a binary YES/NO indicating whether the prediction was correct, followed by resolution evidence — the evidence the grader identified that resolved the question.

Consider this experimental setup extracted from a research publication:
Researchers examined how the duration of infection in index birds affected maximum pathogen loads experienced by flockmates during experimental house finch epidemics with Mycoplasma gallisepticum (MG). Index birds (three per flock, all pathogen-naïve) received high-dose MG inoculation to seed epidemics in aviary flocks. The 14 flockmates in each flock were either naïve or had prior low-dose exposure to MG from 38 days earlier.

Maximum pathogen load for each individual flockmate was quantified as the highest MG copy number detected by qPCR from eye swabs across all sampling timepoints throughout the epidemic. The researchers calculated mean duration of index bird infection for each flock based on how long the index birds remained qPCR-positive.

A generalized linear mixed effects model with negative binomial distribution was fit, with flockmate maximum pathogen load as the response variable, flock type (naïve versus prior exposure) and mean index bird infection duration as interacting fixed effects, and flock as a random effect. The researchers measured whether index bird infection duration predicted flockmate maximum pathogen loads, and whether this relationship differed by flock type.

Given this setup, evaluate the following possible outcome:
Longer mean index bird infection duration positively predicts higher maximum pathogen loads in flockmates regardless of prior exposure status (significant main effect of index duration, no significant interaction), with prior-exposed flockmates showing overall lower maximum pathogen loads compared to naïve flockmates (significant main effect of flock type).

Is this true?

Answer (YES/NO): NO